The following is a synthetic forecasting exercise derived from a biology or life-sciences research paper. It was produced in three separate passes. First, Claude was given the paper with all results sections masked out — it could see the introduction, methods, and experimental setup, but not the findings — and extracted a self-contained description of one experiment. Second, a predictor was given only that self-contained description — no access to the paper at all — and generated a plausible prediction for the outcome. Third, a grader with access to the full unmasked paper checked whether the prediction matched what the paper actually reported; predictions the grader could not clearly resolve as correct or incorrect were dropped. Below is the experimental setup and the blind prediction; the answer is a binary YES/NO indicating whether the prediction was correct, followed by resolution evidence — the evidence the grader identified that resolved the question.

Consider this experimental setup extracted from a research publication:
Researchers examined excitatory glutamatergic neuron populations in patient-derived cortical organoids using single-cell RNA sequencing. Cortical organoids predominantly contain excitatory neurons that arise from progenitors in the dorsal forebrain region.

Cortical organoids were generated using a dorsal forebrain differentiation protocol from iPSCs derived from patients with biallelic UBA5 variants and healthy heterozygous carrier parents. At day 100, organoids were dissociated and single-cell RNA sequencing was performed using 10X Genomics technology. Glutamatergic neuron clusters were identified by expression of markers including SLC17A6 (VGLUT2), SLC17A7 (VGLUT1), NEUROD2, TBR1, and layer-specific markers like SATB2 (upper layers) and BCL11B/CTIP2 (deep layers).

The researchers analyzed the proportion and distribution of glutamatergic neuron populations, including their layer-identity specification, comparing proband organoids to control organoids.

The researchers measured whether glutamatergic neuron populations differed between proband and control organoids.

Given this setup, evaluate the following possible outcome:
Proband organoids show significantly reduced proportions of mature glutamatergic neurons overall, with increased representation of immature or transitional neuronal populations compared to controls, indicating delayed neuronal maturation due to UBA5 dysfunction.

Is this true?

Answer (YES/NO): NO